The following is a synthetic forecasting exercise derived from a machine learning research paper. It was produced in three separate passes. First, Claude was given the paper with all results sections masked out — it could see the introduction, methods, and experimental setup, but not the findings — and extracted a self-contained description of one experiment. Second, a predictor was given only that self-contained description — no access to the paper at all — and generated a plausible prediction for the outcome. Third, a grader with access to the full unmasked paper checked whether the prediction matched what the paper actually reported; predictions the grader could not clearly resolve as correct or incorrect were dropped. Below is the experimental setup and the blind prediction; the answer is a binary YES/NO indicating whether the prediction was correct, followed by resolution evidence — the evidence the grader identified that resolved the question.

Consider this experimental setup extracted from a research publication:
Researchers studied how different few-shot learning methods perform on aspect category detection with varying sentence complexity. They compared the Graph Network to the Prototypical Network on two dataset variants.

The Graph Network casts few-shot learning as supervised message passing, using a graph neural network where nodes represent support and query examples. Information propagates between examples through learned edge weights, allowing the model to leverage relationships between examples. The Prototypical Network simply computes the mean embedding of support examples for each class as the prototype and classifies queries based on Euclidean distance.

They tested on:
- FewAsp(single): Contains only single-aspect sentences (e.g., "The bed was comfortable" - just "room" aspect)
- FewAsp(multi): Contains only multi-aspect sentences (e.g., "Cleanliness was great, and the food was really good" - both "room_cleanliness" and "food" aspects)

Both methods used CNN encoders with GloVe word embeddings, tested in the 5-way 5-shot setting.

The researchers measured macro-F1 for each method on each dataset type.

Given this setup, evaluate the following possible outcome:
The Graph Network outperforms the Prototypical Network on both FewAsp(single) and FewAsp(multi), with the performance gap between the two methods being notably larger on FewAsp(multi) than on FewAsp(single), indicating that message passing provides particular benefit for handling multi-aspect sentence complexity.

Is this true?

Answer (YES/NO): NO